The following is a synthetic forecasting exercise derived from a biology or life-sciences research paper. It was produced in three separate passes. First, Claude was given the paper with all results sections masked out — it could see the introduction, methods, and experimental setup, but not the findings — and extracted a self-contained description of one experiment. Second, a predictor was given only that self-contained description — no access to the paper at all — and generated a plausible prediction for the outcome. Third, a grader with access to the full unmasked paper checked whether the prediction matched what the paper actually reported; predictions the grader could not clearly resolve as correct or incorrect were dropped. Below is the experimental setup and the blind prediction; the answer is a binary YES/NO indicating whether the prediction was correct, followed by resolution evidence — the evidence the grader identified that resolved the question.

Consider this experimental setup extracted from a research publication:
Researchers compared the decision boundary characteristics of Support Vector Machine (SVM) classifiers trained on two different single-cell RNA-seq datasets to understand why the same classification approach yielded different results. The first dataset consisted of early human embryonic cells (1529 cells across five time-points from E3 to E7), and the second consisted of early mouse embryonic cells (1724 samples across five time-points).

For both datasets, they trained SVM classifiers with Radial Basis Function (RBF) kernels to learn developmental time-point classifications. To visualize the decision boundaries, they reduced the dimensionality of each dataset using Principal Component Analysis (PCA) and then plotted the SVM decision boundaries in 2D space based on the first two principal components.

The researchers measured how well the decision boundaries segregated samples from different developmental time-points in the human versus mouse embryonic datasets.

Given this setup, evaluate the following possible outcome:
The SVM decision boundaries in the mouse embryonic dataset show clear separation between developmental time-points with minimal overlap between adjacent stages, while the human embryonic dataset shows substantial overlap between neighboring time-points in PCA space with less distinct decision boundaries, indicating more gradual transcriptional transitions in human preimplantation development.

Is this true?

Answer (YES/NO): NO